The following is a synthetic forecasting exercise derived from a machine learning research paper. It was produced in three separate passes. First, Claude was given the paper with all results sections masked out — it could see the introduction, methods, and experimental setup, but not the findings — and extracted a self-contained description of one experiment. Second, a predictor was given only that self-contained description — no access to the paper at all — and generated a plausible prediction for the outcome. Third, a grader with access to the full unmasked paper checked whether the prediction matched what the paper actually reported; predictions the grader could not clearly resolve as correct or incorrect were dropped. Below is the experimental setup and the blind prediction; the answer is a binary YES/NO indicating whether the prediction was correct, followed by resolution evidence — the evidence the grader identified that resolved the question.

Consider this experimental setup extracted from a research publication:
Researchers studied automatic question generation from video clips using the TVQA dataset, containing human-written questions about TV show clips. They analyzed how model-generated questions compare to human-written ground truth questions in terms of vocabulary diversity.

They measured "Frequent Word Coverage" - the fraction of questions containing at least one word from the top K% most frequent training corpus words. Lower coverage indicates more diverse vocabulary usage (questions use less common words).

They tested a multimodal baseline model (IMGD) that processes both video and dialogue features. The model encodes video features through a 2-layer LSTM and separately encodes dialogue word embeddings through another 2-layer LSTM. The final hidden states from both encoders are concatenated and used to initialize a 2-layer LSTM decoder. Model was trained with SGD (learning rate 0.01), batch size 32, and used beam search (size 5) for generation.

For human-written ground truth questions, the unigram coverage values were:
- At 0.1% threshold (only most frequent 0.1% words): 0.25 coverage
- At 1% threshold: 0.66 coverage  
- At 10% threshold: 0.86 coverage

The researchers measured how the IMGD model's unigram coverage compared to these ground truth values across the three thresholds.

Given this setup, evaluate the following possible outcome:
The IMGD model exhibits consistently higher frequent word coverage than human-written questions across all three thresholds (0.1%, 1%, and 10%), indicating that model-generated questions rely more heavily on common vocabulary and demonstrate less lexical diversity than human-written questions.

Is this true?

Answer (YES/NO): YES